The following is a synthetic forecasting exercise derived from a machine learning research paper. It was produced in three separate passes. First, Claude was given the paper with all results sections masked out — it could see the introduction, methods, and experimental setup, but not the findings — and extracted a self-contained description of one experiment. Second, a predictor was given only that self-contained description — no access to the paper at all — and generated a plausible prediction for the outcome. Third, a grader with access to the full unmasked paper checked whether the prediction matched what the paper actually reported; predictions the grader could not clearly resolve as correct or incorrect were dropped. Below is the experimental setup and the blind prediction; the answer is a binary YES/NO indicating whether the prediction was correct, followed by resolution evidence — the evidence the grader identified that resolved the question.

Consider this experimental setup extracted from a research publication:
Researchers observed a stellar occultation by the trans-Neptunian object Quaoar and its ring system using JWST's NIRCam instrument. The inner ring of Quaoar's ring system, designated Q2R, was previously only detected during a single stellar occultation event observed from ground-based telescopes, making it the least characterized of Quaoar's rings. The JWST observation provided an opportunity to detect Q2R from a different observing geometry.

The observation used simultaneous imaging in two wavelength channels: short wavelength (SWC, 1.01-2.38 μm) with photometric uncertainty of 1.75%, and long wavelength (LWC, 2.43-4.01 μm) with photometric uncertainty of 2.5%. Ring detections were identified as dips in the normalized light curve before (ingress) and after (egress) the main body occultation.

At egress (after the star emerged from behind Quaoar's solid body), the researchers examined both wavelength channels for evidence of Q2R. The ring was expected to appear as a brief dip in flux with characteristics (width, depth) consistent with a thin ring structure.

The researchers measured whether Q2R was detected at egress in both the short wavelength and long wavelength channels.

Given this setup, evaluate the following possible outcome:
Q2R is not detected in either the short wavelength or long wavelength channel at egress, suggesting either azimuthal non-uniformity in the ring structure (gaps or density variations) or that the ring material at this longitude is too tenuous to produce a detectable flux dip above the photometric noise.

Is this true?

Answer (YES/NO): NO